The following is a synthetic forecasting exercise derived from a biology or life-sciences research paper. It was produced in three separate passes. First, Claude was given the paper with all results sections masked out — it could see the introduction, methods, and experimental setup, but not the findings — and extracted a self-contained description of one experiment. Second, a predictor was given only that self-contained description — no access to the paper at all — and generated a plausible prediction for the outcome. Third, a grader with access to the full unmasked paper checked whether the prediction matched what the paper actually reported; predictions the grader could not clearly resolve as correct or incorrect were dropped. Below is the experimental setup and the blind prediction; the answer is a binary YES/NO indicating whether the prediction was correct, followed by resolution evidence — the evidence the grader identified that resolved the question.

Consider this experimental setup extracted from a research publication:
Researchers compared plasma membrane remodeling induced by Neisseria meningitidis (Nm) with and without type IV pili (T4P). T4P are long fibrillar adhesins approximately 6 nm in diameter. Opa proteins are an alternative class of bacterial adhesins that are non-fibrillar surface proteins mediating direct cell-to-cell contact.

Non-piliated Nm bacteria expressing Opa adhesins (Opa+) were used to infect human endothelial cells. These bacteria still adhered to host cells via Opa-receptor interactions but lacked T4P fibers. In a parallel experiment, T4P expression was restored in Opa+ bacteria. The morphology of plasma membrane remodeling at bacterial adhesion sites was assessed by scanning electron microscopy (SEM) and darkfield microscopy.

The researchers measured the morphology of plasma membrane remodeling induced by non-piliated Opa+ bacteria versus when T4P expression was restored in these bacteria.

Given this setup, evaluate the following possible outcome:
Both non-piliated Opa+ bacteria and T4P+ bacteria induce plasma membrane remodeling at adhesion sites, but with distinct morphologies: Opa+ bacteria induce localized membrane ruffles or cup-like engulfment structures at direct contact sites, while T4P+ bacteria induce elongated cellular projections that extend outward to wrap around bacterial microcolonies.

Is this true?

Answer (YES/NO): NO